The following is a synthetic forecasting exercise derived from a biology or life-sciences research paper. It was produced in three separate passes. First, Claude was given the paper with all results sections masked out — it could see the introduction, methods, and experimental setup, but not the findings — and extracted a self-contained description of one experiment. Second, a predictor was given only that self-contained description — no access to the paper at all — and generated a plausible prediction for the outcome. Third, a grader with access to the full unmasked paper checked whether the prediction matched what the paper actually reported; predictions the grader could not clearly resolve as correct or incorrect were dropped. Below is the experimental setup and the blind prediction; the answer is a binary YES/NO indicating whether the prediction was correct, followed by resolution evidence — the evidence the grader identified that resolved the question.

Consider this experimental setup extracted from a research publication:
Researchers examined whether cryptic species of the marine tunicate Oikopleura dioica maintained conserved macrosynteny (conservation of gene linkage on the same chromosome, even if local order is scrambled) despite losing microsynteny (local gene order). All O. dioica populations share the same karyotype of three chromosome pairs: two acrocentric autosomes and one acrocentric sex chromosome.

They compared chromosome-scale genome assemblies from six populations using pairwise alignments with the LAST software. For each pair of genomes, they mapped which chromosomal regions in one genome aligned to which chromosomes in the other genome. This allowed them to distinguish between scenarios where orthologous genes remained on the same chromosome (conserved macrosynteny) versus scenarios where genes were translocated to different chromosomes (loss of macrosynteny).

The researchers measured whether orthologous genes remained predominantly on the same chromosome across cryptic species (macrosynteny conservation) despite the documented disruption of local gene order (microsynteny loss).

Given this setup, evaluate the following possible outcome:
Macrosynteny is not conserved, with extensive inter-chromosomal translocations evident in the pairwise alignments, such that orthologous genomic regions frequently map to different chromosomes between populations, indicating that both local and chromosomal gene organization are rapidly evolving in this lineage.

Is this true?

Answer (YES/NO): NO